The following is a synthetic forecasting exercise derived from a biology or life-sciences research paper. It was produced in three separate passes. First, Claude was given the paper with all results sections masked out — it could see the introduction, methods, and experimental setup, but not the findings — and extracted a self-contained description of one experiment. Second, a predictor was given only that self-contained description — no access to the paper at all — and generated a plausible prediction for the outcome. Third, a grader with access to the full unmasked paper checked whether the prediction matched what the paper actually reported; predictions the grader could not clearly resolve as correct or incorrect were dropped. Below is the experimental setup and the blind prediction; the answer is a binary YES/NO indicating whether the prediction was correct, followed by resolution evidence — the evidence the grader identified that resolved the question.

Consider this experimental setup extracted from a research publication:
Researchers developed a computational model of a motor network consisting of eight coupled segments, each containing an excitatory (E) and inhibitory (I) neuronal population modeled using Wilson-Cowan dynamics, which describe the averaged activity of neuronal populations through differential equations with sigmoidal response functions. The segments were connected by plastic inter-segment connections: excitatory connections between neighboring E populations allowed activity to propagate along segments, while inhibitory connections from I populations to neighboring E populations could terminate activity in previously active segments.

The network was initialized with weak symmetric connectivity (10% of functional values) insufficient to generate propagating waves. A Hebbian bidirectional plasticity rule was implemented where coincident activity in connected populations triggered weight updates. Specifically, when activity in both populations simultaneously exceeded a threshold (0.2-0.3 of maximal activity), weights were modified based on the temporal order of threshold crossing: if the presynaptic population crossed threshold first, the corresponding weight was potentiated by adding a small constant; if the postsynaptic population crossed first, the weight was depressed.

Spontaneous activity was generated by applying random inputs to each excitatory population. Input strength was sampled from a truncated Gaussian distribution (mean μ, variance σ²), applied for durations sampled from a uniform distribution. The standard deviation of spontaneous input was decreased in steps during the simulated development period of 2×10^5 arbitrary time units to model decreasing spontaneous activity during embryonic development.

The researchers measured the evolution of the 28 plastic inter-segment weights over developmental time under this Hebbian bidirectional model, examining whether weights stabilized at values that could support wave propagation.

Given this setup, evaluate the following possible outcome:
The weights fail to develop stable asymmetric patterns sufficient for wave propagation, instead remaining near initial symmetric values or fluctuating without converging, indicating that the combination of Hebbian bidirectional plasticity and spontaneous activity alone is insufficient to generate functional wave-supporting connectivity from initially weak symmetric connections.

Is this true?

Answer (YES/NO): NO